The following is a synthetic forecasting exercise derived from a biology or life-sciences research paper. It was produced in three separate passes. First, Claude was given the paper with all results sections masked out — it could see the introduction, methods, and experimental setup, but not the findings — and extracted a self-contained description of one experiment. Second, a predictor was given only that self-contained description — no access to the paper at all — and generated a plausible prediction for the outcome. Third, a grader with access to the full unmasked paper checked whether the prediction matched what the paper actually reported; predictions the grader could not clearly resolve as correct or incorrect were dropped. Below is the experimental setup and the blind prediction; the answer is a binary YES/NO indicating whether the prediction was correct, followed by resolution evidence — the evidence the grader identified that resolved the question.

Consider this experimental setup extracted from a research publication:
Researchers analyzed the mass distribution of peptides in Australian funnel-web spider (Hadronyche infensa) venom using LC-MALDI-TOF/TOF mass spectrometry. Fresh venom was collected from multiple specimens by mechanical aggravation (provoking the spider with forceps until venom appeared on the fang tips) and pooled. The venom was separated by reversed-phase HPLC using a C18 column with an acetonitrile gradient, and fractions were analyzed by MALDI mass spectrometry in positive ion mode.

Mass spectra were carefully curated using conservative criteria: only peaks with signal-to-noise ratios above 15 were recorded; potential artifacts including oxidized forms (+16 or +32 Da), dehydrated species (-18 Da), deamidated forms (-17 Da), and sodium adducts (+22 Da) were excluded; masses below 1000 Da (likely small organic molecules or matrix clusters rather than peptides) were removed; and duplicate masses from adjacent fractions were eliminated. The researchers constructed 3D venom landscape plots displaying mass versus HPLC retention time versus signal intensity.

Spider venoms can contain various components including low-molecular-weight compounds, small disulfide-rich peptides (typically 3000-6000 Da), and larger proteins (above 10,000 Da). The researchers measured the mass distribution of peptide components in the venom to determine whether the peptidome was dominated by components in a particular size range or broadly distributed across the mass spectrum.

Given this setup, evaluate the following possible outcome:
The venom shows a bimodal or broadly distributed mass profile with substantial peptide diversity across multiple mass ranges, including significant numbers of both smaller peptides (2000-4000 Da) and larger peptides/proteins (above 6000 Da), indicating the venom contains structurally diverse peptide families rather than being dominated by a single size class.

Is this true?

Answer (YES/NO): NO